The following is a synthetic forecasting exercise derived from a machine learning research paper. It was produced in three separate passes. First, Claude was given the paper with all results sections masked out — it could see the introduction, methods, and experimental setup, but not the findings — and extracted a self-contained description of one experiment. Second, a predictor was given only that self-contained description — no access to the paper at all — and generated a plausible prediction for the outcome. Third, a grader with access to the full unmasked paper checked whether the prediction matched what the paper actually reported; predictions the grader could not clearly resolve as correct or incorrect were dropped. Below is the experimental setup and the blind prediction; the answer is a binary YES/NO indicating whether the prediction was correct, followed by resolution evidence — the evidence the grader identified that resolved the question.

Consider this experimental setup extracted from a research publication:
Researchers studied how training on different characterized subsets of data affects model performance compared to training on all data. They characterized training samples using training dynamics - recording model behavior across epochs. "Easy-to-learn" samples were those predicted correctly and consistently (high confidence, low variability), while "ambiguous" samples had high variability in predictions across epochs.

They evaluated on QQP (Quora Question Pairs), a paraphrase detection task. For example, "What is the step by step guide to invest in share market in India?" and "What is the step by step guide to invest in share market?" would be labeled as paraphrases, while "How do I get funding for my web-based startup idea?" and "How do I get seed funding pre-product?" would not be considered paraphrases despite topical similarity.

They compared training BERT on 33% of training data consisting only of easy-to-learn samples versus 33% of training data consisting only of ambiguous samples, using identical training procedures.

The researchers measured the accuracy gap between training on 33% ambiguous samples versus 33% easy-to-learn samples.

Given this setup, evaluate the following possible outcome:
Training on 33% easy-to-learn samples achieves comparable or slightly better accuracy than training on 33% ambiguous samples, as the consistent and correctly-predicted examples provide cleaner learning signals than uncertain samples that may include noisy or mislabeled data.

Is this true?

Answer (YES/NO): NO